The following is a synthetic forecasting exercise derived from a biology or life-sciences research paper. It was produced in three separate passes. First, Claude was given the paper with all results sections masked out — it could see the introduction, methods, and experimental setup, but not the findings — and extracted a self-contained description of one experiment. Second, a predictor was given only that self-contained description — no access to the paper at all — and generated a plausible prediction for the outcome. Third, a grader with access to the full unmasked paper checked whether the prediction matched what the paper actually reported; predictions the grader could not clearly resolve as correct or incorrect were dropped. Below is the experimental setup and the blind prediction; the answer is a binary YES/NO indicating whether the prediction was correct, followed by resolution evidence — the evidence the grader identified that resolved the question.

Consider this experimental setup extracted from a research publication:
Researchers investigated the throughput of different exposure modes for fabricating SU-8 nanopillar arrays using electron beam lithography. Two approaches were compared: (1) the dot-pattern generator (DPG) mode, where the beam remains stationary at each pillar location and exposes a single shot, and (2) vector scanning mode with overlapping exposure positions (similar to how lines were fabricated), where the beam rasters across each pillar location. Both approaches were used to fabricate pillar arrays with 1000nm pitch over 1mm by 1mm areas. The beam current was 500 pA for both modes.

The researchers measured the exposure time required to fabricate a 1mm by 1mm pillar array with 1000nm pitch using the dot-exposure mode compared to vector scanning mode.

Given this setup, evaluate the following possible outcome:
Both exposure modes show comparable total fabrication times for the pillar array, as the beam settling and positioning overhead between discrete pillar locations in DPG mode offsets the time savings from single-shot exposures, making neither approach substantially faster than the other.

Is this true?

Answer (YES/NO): NO